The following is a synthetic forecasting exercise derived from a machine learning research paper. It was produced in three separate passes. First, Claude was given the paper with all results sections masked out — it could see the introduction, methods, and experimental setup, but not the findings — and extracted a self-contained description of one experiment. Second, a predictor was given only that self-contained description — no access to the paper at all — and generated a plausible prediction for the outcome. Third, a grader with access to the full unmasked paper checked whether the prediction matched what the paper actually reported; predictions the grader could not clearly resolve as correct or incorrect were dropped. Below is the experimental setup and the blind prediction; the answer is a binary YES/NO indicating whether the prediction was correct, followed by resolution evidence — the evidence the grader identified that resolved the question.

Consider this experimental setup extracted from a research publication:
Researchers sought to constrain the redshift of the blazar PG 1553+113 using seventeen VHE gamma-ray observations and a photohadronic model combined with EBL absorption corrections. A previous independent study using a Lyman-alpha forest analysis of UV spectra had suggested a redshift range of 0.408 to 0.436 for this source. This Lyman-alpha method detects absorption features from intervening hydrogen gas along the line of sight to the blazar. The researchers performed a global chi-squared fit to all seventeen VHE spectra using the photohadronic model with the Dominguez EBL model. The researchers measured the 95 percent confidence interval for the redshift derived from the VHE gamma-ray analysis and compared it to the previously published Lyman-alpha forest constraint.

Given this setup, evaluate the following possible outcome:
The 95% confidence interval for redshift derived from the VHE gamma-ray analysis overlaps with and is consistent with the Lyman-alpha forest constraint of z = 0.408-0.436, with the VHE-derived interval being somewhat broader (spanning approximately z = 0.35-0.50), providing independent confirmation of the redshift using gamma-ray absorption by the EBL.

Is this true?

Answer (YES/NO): NO